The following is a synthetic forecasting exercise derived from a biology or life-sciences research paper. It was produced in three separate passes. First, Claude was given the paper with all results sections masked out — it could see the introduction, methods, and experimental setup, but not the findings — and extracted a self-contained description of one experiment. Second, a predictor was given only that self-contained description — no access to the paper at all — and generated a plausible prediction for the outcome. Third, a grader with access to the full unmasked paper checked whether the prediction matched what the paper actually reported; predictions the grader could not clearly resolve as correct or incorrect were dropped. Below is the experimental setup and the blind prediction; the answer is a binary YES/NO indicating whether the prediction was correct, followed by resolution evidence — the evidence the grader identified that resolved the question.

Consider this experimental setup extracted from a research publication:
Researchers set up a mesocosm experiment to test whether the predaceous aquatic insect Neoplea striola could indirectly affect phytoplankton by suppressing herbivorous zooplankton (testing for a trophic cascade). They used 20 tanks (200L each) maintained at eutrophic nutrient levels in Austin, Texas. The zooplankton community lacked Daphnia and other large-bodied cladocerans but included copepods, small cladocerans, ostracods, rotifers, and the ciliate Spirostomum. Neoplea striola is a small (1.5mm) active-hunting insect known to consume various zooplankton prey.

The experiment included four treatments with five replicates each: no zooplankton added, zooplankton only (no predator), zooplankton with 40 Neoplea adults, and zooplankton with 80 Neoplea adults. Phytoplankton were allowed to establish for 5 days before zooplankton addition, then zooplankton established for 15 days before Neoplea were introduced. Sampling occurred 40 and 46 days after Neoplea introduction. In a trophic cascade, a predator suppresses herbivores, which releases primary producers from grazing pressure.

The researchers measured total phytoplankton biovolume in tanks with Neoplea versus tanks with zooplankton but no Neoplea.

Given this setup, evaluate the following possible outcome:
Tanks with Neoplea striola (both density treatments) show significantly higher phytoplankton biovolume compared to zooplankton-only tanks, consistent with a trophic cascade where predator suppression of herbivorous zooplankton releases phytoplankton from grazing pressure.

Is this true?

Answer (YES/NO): NO